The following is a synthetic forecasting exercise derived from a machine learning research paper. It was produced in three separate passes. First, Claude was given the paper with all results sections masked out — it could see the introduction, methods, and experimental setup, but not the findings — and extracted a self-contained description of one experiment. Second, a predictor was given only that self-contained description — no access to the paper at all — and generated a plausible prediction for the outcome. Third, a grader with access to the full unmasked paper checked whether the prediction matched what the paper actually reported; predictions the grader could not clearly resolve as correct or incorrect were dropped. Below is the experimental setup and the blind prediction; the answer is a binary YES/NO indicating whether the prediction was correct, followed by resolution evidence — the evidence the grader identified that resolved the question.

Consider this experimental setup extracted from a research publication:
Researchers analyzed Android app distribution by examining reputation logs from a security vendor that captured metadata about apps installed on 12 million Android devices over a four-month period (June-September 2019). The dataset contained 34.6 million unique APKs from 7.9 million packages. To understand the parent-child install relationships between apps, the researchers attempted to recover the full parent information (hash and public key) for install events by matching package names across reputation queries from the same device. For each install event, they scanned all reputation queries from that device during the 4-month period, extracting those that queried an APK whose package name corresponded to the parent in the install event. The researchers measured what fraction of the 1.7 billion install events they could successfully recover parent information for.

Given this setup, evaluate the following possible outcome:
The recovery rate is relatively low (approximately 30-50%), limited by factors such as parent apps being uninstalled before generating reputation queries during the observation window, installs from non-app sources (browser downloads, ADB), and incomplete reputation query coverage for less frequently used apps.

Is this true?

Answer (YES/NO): NO